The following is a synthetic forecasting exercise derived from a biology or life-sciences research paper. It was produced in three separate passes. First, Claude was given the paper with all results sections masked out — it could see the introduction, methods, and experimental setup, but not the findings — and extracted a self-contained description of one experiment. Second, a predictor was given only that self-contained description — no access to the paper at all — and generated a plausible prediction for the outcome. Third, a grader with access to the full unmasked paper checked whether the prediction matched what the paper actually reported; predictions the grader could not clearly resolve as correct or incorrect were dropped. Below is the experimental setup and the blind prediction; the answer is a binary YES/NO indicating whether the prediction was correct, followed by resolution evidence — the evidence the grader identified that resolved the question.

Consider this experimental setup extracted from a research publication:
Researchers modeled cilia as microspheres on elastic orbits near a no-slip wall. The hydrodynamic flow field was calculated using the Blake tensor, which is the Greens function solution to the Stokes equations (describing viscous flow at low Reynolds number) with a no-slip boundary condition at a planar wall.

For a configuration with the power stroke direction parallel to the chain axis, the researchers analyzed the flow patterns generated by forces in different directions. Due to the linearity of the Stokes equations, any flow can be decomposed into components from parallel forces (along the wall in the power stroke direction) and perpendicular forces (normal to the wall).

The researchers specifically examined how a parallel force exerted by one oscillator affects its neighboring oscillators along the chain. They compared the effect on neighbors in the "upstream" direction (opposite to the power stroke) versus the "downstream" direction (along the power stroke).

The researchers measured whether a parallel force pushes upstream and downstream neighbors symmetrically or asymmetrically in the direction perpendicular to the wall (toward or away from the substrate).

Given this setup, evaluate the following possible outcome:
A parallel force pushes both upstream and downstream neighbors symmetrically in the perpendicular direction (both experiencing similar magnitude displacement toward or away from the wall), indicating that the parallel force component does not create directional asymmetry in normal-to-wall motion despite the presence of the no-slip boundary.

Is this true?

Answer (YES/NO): NO